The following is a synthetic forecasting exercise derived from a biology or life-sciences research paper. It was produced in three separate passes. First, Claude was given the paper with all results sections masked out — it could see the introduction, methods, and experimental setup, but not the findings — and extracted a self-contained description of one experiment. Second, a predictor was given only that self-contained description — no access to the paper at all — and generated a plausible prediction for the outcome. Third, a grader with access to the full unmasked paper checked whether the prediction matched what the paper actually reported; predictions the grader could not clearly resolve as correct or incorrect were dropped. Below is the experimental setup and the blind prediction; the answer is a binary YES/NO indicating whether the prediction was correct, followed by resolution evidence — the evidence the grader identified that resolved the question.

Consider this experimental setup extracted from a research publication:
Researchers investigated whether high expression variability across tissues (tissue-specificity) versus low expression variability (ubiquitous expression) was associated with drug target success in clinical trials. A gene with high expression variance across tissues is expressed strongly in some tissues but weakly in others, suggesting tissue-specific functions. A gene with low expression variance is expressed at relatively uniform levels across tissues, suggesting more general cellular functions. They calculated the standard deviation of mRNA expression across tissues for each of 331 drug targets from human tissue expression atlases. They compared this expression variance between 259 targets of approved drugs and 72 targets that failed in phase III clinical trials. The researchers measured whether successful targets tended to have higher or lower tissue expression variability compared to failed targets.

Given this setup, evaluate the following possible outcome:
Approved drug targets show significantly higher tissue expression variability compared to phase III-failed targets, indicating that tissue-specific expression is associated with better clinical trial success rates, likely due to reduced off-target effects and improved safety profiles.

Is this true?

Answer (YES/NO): YES